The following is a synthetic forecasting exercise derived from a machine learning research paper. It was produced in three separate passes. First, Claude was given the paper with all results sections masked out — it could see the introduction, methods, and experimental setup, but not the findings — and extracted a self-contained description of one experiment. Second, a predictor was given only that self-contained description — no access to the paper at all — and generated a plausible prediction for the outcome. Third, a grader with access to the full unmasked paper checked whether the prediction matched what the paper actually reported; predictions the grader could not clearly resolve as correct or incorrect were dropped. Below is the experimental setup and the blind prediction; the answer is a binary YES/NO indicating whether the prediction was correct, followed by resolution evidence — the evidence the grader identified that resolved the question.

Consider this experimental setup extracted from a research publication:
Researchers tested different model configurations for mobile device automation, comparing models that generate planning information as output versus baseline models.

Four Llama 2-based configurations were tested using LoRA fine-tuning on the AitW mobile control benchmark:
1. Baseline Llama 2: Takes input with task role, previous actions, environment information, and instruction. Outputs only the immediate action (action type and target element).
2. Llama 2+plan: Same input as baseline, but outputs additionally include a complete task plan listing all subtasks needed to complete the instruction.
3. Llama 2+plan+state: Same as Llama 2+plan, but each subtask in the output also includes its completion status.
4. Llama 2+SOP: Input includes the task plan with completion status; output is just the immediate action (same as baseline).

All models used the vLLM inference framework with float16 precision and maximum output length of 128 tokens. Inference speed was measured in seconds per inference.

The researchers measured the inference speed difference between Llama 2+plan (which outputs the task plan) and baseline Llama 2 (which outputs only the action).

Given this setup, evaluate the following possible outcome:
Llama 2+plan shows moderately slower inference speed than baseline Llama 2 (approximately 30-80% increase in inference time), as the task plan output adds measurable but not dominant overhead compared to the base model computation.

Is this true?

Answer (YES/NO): YES